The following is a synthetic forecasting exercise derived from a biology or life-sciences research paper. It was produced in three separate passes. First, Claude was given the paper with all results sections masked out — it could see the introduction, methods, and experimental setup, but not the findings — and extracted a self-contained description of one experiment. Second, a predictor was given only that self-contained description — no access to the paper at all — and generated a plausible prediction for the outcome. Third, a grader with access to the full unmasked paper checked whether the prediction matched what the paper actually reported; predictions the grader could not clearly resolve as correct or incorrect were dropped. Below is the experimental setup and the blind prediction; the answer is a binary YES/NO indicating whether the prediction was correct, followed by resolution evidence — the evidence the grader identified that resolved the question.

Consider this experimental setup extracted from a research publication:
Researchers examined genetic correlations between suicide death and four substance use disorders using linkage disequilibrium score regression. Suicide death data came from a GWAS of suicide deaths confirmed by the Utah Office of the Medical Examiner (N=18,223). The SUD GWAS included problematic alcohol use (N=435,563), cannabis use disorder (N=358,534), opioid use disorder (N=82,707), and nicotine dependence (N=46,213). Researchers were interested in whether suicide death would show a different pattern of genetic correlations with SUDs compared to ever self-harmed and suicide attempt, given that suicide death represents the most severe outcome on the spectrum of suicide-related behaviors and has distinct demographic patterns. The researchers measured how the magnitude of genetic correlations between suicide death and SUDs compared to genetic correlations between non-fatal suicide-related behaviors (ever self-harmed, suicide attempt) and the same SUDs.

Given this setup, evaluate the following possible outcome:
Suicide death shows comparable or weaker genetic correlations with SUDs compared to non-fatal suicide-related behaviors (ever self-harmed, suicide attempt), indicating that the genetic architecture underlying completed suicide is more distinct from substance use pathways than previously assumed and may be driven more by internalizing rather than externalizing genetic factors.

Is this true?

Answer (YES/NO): NO